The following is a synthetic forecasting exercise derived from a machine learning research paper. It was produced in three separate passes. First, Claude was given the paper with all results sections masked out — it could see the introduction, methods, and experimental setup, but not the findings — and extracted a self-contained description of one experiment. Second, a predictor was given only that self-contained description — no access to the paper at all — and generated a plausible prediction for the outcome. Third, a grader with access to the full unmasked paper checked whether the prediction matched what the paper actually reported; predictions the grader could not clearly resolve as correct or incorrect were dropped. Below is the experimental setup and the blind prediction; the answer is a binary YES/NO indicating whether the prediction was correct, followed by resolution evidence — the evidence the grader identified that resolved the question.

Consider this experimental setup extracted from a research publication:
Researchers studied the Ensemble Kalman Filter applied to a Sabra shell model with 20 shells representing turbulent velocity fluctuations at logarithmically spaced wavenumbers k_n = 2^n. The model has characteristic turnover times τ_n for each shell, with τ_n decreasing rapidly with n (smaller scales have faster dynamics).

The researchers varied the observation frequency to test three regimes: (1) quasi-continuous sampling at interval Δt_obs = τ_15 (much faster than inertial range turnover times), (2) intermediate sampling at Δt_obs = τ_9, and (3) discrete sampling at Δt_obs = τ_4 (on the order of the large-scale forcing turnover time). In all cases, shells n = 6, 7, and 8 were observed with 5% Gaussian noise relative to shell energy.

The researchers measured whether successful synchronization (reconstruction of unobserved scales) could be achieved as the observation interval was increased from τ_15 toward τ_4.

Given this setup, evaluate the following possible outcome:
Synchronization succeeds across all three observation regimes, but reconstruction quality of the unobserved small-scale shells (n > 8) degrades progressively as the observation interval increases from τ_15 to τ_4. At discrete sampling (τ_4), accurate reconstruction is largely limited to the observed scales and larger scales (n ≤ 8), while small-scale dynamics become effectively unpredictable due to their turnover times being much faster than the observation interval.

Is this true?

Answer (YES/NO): NO